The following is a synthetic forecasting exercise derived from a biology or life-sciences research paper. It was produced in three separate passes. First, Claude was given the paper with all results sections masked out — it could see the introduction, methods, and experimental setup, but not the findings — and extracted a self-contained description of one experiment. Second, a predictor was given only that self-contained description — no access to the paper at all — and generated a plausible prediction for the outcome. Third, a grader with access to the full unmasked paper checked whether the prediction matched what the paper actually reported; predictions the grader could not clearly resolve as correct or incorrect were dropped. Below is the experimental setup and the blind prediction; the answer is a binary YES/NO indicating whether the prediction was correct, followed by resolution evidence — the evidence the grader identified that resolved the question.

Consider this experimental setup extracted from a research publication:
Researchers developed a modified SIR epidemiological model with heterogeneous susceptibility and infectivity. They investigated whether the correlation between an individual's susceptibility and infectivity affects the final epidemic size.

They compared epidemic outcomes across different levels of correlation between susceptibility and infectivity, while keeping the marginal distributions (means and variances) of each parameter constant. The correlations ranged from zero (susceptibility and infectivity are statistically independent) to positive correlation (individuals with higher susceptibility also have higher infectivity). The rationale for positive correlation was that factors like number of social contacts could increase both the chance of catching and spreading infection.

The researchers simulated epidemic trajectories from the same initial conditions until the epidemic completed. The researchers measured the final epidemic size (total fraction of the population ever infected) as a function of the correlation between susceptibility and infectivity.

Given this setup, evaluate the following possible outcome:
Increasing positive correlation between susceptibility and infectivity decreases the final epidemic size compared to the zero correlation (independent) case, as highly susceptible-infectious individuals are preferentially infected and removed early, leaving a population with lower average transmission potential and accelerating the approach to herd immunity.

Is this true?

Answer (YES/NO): NO